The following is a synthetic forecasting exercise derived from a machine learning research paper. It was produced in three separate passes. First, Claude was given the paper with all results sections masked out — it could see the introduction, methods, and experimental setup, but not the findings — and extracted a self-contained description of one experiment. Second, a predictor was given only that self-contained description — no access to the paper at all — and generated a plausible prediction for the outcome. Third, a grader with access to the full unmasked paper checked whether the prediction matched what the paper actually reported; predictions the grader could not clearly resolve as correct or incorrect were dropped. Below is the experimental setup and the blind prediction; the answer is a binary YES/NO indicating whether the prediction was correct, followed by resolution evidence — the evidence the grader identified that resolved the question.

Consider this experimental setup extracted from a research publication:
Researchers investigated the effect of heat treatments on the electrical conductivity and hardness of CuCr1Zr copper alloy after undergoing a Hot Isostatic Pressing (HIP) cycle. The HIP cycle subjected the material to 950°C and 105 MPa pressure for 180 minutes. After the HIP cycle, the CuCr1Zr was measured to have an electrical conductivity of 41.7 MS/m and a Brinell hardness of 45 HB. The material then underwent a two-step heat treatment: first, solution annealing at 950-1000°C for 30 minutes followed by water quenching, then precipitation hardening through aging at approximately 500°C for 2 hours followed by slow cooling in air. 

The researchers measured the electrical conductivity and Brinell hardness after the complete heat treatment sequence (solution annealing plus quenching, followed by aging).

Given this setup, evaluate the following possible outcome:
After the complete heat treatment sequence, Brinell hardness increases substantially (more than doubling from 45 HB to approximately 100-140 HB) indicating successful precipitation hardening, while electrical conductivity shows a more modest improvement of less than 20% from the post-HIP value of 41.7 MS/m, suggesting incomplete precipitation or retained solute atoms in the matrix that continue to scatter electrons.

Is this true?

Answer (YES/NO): NO